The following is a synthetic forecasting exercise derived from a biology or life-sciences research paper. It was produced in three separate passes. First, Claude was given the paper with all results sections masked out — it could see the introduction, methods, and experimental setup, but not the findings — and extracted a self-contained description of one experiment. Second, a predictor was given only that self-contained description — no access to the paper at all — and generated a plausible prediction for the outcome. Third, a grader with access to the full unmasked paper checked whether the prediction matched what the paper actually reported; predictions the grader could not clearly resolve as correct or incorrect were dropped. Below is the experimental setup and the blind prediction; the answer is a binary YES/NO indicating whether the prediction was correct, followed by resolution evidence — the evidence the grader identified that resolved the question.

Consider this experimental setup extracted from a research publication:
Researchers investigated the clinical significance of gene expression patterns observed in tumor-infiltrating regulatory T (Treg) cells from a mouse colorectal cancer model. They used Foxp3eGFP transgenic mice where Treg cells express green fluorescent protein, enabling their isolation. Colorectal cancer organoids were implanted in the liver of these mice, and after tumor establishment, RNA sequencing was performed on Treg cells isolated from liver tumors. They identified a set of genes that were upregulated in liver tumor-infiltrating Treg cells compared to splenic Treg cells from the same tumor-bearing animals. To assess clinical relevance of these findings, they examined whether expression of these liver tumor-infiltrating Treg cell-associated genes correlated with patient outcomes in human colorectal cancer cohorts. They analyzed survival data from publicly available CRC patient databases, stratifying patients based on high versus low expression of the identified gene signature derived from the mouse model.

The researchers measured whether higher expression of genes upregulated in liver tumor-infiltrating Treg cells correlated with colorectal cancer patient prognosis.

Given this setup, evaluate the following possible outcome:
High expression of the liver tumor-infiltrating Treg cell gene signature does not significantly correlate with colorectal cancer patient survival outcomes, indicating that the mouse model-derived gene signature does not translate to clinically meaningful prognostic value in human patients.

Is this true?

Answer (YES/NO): NO